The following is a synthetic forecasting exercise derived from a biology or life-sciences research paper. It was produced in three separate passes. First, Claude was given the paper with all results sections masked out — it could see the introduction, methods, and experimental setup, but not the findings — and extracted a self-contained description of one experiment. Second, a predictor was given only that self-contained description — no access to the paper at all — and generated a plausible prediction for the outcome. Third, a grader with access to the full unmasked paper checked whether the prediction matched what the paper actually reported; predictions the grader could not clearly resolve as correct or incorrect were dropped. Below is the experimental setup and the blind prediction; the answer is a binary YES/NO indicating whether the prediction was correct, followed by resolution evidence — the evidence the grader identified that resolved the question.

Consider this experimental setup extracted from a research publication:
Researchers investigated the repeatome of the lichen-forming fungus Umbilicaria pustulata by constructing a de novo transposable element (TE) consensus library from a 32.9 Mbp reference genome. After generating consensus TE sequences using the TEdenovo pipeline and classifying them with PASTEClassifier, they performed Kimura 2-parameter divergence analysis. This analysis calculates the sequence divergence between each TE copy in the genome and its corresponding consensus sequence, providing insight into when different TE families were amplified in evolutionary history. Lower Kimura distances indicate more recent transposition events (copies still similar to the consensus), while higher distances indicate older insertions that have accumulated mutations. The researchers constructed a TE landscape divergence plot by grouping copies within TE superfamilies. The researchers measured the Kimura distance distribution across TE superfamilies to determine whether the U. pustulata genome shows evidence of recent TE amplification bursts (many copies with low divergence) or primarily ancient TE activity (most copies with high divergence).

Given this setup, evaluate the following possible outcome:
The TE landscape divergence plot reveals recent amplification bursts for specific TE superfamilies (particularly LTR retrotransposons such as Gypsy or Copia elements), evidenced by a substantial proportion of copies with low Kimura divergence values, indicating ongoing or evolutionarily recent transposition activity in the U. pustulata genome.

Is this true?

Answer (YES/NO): NO